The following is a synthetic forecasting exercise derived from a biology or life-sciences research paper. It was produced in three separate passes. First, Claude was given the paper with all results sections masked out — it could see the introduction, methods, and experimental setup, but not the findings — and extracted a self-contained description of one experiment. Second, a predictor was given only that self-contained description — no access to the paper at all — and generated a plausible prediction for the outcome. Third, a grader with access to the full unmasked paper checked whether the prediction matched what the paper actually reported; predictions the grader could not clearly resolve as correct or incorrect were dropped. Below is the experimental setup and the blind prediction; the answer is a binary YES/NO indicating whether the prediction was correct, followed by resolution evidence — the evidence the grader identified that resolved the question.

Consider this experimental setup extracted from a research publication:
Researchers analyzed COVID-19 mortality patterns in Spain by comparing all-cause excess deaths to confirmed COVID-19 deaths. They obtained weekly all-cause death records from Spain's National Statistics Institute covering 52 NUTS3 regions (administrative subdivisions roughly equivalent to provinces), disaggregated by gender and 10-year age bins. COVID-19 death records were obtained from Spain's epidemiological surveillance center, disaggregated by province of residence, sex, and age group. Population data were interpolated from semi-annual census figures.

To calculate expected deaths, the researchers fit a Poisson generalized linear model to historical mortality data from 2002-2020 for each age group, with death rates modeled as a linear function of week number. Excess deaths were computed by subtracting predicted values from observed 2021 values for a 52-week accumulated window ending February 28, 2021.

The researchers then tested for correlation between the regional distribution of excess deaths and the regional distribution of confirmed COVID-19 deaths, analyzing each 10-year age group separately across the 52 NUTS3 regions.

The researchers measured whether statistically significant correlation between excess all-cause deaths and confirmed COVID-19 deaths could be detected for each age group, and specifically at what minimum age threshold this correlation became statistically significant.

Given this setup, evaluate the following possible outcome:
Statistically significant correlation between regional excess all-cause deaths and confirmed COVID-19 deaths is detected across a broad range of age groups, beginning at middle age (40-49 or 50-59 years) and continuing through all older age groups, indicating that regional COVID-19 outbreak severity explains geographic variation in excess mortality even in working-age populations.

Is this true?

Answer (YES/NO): YES